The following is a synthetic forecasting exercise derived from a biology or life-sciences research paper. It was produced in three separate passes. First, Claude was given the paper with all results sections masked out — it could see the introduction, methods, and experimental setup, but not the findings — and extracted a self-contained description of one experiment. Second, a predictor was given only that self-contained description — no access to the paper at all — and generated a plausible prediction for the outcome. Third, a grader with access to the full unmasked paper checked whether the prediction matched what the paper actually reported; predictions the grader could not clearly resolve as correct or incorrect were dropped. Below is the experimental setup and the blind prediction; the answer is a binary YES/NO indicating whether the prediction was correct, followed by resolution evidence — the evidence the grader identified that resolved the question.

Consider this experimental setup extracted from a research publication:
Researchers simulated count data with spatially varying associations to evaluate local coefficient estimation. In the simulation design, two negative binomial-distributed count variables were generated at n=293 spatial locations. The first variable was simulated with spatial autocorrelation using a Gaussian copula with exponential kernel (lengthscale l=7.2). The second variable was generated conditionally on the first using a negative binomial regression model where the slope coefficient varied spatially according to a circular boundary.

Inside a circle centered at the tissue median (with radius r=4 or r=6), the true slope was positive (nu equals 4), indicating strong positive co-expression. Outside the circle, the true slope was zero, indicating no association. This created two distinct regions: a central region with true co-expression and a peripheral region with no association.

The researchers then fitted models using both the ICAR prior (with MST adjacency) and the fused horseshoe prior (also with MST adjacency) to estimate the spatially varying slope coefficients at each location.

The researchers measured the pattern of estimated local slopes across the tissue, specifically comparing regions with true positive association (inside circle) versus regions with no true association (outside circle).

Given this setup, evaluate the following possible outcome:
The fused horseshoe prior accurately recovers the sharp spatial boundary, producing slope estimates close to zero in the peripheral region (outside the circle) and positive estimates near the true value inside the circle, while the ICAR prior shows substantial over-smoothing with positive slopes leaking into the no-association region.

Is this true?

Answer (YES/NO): NO